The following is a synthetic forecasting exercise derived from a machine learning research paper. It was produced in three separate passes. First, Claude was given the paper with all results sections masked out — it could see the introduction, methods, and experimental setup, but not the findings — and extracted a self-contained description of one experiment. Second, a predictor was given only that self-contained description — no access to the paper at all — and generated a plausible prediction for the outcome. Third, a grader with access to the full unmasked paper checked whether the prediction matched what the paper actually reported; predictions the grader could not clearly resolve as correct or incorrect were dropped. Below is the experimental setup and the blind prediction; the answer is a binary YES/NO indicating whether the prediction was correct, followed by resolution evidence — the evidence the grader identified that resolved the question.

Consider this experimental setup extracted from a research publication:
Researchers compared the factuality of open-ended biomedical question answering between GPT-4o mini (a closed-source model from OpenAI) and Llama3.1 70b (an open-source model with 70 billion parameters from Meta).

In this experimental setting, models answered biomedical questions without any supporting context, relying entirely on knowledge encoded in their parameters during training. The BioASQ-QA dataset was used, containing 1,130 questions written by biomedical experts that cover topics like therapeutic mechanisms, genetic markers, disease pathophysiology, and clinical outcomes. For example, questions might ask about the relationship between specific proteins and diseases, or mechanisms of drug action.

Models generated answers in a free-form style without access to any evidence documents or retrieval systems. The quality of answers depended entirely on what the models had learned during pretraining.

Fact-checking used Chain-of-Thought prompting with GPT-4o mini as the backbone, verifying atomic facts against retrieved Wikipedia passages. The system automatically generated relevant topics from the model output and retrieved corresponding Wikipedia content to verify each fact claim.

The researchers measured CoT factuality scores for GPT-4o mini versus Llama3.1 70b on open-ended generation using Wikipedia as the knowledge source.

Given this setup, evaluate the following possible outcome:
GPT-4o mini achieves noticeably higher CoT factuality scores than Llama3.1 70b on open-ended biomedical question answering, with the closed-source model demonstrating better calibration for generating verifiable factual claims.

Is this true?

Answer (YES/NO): YES